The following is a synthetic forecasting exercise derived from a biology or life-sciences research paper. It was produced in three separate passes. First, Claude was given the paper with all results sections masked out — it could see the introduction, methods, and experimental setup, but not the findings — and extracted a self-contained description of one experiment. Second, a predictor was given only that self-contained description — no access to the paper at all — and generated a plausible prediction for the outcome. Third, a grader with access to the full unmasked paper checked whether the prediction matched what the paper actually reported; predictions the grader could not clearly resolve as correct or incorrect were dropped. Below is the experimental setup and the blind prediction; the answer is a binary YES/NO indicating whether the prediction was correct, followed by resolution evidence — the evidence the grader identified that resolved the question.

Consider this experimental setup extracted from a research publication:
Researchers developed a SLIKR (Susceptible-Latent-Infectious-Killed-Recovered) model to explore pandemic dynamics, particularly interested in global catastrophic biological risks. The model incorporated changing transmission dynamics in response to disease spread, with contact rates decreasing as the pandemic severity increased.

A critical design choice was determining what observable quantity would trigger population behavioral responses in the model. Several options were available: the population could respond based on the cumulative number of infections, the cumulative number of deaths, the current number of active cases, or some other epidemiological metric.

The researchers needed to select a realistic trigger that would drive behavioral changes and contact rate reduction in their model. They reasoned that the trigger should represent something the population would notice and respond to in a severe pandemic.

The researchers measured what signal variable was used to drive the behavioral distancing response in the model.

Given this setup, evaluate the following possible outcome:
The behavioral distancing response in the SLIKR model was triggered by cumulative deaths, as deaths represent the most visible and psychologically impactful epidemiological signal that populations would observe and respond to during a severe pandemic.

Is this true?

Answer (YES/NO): YES